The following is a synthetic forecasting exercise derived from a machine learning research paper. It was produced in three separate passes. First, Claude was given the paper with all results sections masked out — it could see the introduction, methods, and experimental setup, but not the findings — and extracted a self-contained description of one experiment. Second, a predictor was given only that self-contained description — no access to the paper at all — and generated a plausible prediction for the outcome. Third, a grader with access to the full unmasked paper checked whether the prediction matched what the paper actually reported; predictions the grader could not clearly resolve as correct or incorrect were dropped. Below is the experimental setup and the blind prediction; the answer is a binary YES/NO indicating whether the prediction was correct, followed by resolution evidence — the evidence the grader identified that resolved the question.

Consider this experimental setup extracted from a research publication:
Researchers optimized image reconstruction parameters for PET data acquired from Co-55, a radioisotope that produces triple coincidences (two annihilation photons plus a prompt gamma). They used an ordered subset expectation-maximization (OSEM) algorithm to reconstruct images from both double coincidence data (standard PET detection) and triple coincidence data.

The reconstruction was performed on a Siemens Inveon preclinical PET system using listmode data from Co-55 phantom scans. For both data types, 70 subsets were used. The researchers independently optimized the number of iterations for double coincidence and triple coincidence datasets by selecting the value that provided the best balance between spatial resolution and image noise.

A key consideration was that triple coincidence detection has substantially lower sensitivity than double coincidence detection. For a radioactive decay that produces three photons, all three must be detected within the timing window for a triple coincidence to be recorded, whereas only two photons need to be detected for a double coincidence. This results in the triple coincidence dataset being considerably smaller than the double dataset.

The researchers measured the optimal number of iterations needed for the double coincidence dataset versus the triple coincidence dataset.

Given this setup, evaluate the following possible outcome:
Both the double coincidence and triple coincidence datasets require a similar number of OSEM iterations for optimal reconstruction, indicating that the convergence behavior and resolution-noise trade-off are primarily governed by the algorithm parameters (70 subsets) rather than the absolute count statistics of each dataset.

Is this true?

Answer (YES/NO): NO